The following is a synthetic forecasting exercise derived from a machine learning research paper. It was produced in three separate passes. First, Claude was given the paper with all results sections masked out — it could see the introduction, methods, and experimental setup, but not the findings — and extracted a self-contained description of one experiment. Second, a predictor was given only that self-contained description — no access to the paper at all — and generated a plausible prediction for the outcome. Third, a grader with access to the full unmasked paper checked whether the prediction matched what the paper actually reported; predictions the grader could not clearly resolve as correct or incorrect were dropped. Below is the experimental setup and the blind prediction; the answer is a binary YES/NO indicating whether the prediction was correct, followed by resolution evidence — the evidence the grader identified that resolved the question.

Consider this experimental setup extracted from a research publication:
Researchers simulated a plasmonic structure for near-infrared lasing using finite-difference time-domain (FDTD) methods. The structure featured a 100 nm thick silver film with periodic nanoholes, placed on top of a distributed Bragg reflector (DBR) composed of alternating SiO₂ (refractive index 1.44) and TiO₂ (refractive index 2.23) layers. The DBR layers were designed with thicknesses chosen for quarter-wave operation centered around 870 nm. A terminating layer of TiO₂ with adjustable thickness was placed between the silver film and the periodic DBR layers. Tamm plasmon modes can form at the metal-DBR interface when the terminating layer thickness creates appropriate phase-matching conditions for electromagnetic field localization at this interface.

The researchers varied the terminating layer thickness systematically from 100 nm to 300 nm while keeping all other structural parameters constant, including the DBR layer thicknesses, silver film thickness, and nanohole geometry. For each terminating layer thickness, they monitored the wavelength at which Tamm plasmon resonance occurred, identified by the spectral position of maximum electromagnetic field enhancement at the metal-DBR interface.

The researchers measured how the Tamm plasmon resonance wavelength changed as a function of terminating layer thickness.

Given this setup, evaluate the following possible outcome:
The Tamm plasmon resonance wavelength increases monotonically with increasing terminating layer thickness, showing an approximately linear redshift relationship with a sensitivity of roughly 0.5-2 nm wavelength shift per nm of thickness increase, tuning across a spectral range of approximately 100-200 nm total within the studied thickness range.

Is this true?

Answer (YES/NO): NO